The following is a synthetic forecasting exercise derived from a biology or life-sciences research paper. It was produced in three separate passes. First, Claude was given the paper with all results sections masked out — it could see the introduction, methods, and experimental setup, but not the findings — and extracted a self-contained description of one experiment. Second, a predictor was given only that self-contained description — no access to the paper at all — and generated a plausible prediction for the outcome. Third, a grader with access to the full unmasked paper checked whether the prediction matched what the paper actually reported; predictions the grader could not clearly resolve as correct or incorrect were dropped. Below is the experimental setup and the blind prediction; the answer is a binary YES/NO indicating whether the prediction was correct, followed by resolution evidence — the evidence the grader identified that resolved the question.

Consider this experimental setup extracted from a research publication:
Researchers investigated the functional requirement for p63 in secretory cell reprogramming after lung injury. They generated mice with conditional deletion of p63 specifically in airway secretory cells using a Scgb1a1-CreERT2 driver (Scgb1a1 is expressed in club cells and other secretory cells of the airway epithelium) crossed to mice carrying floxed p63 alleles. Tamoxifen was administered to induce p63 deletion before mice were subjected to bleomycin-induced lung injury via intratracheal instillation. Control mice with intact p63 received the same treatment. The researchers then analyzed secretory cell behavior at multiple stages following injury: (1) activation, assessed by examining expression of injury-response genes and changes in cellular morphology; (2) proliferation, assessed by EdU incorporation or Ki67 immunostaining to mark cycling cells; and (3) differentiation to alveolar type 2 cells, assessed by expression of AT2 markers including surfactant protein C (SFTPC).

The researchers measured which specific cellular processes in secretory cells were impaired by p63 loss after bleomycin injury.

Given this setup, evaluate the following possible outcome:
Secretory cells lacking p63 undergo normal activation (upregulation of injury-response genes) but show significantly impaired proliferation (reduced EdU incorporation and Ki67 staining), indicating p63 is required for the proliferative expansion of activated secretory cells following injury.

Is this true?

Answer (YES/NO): NO